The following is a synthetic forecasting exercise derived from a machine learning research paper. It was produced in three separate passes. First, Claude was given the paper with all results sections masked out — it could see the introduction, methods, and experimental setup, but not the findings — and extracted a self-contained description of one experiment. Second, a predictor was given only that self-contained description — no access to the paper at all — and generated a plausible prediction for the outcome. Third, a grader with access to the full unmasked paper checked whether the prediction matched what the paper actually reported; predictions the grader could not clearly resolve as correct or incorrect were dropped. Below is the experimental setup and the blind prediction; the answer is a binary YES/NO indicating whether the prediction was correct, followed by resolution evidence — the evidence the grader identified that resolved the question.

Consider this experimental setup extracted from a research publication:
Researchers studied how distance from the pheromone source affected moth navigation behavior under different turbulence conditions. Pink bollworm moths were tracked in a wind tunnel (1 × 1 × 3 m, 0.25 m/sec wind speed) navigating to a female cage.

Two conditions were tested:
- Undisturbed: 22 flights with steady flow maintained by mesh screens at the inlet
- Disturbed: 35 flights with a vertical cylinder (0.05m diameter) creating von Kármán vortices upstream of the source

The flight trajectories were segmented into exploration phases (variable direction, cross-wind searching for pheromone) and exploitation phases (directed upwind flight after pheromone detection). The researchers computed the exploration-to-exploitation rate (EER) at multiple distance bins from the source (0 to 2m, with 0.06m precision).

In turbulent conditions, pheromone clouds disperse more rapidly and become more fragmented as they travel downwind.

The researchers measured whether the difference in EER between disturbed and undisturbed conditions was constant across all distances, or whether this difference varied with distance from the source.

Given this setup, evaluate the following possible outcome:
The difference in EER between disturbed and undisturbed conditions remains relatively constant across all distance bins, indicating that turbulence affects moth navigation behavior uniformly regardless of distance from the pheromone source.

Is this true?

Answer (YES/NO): NO